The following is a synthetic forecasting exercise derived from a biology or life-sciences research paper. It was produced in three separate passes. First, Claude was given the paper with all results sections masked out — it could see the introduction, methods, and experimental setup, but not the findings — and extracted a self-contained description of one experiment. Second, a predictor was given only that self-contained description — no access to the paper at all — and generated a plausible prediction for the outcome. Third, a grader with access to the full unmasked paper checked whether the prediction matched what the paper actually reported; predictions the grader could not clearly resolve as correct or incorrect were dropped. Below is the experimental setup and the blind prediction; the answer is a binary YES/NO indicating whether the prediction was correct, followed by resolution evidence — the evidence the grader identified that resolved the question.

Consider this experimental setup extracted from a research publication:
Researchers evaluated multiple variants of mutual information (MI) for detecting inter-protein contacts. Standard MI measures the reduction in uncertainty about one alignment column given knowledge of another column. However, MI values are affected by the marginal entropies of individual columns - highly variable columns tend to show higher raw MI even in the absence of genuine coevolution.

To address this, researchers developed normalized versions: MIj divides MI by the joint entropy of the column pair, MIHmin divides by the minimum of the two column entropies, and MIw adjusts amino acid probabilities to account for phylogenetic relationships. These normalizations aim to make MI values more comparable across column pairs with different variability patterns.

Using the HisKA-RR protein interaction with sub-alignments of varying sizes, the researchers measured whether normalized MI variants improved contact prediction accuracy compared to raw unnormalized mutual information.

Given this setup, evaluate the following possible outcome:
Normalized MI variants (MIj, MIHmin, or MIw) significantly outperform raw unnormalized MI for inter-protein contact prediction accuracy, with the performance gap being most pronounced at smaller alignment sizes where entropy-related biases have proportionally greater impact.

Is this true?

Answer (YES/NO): NO